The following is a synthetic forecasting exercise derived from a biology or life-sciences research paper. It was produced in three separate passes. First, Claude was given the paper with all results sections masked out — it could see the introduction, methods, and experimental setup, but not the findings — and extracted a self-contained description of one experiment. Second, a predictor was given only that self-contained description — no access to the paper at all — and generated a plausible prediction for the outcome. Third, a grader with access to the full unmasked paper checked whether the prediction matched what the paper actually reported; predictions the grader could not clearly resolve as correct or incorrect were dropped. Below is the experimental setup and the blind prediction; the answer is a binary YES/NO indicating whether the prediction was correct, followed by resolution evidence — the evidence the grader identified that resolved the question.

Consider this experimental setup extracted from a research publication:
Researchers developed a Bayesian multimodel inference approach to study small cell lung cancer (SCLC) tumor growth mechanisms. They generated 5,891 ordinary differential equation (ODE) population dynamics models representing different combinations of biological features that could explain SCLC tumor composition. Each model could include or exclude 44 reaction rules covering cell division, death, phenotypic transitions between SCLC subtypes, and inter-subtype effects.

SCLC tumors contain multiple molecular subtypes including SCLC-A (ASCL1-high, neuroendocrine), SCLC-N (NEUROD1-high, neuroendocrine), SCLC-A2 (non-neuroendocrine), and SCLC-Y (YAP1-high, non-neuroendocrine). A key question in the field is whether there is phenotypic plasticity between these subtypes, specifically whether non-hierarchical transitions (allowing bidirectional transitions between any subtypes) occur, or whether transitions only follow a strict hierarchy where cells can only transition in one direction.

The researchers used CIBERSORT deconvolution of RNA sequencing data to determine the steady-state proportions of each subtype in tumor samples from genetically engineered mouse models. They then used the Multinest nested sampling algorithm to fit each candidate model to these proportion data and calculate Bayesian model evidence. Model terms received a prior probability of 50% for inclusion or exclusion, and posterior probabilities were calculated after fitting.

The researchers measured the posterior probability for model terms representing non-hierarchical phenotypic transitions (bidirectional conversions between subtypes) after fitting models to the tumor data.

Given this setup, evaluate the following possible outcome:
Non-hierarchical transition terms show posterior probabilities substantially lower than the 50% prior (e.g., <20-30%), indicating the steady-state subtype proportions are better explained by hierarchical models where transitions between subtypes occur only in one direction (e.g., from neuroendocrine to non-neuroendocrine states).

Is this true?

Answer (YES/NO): NO